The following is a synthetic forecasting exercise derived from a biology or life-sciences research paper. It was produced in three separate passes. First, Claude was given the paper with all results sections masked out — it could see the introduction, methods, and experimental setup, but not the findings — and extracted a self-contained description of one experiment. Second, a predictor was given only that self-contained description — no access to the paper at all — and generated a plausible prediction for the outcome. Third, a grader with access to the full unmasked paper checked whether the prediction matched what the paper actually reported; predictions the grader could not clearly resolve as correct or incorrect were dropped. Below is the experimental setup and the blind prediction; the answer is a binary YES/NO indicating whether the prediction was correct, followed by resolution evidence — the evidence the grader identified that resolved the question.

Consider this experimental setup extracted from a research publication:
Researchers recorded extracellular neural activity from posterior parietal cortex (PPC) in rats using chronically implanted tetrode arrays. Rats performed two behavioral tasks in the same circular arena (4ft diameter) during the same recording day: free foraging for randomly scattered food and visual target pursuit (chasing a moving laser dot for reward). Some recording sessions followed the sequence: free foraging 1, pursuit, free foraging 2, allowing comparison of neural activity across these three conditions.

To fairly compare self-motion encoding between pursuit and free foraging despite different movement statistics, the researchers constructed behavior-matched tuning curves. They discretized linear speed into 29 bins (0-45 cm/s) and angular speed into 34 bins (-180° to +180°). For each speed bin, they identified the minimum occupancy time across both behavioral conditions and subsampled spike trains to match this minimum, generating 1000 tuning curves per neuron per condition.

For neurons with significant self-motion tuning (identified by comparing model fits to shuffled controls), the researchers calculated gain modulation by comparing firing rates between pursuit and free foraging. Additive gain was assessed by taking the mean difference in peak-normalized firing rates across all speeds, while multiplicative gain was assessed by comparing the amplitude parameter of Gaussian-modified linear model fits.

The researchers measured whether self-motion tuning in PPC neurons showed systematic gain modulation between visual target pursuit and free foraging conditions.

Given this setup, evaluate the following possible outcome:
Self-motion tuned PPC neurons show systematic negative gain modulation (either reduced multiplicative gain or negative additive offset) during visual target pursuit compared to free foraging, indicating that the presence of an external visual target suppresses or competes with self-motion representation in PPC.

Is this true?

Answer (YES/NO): NO